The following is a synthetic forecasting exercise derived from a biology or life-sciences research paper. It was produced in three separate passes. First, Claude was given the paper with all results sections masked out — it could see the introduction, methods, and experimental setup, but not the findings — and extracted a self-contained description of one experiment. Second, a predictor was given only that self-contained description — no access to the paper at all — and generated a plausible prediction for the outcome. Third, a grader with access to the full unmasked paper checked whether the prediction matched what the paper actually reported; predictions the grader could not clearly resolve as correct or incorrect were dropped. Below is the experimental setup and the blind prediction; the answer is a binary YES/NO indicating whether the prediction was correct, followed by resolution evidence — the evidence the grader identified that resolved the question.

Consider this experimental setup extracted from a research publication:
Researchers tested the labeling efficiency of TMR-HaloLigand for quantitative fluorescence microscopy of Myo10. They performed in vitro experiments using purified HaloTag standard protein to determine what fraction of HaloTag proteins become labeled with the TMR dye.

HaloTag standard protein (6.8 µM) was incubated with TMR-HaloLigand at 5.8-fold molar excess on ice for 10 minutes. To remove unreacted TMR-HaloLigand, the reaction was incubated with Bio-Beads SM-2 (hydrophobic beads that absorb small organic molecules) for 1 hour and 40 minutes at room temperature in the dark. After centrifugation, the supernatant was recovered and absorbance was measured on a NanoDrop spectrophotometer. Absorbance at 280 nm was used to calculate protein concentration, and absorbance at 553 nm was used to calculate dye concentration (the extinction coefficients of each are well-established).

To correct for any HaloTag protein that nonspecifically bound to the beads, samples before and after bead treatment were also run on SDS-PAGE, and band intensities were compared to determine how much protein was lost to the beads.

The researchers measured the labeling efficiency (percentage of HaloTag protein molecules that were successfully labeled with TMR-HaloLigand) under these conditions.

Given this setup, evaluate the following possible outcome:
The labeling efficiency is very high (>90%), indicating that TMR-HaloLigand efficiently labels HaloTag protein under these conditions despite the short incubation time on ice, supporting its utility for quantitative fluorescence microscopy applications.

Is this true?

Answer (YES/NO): NO